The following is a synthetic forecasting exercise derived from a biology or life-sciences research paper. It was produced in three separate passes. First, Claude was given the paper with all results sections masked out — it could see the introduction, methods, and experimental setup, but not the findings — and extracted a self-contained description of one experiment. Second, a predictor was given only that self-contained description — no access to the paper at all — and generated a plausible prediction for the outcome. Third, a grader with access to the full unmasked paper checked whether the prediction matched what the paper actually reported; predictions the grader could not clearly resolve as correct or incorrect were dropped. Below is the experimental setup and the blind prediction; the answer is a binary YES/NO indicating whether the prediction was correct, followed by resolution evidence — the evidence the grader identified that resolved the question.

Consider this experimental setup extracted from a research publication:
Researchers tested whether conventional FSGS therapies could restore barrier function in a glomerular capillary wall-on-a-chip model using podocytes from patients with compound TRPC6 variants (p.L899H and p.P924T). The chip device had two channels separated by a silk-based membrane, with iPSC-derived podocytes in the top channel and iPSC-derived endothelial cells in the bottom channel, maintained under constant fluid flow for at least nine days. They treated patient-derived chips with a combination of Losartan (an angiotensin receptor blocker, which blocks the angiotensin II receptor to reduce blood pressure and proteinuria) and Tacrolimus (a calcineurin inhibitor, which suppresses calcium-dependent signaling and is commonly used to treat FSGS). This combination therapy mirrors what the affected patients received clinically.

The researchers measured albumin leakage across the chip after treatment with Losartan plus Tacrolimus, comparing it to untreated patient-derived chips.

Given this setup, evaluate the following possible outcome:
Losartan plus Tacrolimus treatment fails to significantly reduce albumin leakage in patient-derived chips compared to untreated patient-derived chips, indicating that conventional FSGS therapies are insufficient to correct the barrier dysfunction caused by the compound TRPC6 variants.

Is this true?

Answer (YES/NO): NO